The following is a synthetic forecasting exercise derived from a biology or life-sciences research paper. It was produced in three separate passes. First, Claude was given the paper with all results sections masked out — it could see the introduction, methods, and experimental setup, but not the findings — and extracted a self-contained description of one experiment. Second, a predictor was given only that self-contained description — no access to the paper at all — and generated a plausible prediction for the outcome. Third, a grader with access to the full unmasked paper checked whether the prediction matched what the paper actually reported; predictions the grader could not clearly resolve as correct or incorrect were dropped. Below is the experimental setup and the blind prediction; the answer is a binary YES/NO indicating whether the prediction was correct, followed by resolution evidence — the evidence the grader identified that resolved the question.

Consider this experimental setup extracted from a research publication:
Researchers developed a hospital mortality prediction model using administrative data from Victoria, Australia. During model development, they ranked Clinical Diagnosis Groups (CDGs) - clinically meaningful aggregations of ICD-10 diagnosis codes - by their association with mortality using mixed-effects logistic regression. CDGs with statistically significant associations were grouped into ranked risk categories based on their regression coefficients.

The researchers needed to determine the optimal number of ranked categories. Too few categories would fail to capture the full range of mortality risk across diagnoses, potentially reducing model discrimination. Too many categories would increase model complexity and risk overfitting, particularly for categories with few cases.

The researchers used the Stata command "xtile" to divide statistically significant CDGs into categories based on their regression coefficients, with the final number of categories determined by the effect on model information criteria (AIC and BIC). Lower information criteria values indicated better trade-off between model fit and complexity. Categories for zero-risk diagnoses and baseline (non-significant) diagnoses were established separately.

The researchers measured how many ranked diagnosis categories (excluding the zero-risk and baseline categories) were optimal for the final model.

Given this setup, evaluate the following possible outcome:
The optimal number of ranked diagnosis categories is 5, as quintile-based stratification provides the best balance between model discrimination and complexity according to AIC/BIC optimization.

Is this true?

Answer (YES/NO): NO